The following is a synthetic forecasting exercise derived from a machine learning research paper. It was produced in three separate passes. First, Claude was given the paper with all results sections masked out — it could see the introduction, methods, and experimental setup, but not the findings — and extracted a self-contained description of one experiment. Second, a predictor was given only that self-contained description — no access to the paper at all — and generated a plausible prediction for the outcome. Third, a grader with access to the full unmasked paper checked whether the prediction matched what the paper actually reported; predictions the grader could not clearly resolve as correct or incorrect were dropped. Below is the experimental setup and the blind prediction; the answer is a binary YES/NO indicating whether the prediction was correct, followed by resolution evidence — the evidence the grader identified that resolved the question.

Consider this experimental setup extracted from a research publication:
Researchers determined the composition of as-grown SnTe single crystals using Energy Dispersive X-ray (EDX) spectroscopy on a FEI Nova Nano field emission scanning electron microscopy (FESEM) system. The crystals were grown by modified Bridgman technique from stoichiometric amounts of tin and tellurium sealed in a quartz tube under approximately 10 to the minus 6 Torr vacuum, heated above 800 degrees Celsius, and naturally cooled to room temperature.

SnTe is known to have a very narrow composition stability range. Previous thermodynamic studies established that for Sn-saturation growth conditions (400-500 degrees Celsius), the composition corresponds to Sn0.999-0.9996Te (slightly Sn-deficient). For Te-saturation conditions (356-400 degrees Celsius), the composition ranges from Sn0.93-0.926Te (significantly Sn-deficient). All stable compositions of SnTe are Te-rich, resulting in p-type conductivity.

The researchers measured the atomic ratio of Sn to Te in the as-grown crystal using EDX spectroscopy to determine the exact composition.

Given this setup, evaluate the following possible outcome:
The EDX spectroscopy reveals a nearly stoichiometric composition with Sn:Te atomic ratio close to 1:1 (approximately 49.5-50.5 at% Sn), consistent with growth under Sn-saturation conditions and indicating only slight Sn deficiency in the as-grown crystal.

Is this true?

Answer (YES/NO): NO